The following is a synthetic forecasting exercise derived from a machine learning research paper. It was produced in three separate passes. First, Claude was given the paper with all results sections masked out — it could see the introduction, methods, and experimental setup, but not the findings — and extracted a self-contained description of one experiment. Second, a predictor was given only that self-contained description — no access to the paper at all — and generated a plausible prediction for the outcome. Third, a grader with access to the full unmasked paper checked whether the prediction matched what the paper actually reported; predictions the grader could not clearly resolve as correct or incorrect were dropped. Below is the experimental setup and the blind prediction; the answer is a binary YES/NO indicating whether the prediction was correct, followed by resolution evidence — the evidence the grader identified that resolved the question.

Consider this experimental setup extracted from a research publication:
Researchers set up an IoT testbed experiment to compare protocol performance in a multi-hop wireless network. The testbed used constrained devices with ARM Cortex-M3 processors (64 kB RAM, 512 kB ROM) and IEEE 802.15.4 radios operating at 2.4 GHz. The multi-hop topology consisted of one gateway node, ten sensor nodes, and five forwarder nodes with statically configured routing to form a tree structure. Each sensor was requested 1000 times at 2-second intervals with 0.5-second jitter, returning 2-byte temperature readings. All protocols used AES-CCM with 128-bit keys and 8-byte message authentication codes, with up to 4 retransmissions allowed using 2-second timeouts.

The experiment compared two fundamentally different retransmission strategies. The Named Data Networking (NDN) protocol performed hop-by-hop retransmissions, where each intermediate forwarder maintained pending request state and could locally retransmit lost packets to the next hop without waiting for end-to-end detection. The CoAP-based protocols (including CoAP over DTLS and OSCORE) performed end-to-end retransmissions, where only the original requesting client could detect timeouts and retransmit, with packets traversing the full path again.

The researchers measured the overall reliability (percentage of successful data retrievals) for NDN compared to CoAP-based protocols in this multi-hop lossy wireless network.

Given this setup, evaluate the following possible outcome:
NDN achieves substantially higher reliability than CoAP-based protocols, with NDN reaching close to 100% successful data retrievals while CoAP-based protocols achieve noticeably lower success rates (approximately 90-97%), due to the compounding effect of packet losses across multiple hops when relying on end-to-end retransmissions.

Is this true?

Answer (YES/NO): NO